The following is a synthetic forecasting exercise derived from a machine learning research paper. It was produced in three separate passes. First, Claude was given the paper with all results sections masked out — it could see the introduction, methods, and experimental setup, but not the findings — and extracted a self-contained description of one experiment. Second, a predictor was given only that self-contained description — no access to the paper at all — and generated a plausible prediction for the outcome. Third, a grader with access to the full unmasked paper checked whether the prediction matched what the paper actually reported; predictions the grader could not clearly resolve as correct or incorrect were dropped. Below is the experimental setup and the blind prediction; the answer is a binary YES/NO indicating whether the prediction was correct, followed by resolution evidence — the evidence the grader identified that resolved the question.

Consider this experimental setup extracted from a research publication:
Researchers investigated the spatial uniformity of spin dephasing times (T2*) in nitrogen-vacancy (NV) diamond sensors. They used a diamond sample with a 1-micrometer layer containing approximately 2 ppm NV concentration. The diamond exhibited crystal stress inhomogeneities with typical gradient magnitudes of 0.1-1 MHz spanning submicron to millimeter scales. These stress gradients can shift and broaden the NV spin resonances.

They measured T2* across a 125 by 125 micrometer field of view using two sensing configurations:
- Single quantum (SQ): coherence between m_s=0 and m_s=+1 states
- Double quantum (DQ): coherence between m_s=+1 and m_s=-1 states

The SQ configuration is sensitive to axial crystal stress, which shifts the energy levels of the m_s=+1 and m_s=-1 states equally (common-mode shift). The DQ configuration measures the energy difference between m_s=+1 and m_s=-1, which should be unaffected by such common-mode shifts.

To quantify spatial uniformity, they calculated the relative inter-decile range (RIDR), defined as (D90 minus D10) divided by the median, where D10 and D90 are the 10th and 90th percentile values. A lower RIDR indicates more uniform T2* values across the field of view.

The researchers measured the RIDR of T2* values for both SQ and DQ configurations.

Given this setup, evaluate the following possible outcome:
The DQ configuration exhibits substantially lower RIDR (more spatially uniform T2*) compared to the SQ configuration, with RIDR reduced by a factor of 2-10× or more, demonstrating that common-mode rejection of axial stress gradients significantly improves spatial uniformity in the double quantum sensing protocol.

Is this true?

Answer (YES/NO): YES